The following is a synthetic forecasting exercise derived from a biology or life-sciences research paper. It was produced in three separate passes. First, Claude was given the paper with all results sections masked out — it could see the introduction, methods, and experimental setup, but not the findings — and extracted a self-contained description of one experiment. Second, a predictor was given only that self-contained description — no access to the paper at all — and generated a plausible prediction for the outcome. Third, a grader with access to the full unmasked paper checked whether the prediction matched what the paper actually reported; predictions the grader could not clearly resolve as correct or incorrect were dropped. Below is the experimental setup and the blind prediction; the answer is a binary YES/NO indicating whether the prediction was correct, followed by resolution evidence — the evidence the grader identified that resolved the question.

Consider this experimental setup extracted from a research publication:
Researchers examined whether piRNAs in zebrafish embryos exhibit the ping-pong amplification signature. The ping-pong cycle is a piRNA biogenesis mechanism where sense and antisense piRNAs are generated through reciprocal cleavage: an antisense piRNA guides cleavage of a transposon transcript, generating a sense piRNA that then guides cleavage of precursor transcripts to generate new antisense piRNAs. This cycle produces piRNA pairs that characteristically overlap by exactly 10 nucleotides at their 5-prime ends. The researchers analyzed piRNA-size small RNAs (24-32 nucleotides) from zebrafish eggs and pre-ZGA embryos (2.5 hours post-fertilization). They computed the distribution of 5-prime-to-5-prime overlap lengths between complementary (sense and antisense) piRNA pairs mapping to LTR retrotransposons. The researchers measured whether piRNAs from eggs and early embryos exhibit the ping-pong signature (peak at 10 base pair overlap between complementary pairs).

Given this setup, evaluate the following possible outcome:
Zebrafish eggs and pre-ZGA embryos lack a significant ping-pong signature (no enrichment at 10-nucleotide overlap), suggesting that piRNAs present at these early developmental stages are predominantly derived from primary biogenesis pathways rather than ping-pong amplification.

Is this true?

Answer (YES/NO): NO